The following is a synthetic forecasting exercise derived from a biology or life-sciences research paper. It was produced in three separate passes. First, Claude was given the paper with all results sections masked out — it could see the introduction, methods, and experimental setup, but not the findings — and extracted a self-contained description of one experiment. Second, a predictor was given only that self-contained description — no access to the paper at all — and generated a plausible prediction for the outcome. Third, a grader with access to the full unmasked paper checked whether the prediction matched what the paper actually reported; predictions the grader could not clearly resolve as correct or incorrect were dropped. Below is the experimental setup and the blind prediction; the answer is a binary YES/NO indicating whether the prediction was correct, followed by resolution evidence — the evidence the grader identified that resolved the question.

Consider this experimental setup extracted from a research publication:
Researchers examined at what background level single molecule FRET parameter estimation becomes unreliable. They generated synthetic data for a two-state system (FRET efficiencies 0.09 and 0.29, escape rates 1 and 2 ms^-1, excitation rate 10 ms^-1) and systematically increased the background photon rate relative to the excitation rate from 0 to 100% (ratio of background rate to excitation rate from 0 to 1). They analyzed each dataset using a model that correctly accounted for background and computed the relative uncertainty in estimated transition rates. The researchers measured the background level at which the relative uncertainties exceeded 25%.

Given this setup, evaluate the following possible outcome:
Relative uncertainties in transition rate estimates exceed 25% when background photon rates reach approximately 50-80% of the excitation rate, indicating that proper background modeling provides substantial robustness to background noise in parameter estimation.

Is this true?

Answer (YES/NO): YES